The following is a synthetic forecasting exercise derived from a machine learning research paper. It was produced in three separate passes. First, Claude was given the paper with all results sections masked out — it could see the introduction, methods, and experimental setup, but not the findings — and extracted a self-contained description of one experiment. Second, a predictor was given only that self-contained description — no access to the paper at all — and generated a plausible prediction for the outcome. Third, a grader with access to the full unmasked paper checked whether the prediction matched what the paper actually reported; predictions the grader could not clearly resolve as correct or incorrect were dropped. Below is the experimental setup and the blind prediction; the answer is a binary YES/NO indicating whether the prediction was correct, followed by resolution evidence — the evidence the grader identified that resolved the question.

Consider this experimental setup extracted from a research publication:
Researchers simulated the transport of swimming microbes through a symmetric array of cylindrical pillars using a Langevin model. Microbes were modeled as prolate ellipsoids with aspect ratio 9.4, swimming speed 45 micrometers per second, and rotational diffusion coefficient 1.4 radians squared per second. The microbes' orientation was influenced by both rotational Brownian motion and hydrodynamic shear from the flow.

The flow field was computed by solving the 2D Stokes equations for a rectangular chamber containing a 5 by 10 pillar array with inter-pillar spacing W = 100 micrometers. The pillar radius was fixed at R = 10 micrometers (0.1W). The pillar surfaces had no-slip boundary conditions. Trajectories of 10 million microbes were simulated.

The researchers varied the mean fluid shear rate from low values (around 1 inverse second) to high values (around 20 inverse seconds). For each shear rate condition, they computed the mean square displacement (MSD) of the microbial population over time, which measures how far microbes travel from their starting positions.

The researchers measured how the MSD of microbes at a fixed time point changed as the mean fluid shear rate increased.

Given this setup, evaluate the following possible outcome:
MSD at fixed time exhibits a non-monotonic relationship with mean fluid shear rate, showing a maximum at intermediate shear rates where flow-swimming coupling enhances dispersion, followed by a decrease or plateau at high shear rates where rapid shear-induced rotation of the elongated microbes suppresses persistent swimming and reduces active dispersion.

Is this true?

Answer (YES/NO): NO